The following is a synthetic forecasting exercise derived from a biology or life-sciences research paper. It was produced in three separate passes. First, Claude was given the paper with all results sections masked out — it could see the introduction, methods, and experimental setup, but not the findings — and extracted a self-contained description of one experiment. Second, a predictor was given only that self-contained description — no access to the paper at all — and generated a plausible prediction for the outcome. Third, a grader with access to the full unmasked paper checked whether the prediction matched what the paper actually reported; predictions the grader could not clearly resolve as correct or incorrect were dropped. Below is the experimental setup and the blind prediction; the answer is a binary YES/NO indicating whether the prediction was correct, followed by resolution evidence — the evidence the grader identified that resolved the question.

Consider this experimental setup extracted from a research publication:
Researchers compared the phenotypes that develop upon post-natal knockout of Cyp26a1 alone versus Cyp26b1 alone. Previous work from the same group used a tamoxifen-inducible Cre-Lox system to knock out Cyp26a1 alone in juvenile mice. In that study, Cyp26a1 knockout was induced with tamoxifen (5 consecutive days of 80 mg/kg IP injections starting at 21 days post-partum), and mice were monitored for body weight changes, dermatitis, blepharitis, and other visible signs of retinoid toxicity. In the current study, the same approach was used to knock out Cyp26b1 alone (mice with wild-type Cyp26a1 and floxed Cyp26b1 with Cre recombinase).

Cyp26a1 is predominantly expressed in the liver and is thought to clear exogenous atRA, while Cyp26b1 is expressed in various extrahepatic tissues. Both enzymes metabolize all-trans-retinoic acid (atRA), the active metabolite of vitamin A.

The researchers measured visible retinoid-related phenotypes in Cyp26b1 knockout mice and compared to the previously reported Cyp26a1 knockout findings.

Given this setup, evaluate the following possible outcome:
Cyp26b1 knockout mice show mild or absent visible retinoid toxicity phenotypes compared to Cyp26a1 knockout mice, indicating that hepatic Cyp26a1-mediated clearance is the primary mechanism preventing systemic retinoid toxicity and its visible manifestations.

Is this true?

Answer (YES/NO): NO